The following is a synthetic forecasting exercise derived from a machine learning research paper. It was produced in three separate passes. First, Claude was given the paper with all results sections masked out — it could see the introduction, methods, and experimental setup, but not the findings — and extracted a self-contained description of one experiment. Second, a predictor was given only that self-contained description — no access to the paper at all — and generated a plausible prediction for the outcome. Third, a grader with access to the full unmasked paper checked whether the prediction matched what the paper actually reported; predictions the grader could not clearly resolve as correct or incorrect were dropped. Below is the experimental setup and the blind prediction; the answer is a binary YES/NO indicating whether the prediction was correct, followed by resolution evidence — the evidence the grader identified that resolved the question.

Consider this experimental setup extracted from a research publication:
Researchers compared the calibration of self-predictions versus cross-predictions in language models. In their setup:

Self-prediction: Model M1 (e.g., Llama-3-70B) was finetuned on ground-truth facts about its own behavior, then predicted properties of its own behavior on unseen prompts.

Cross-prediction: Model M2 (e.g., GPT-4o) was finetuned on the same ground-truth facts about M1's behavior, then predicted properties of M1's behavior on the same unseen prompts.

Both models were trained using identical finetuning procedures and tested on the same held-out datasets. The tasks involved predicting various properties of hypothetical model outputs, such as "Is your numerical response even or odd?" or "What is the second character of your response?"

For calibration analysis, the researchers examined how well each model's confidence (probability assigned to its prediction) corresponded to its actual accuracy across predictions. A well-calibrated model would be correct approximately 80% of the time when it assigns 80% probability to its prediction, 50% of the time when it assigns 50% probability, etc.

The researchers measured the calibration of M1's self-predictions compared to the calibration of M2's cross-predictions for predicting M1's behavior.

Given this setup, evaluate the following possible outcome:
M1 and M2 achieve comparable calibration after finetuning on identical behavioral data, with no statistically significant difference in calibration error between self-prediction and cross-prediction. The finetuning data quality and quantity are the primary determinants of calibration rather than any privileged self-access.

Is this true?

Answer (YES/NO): NO